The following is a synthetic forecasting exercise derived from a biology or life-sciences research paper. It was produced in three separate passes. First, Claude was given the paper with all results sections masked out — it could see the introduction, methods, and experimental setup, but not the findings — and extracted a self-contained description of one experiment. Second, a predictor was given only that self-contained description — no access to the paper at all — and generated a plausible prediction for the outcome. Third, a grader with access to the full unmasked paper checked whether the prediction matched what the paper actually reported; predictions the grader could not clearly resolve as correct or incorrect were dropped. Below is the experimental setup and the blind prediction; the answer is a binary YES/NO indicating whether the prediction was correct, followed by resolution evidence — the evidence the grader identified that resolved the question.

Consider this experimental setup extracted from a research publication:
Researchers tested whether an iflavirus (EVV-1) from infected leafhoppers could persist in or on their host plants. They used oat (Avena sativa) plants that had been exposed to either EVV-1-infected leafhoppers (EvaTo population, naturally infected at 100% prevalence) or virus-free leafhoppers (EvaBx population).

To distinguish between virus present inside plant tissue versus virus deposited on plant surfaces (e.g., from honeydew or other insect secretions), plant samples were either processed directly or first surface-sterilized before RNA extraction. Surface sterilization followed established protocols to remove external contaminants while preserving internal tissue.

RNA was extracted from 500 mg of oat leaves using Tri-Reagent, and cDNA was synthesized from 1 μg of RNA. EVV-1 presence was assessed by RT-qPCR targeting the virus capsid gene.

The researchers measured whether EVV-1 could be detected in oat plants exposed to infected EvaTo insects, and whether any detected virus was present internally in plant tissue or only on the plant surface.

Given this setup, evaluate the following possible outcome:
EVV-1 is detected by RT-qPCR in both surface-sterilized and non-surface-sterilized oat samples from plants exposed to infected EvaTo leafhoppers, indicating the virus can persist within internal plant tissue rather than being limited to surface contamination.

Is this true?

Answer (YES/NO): NO